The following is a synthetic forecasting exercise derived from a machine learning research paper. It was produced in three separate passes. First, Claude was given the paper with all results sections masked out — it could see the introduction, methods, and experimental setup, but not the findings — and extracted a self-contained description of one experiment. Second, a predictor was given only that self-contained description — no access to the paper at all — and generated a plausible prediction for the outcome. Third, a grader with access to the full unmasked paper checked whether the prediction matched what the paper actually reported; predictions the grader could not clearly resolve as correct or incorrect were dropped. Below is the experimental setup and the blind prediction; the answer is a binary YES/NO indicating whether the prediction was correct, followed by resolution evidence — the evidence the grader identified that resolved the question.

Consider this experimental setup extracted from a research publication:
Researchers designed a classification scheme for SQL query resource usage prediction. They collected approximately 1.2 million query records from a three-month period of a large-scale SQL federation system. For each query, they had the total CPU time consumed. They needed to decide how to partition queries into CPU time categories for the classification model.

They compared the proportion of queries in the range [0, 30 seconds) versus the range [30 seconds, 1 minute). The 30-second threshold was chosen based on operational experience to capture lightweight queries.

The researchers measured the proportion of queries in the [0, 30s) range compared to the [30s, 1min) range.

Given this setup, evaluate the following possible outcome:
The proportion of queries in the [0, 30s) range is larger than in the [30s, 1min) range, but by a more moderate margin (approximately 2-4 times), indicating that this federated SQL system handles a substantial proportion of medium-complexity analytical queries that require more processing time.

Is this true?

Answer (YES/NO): NO